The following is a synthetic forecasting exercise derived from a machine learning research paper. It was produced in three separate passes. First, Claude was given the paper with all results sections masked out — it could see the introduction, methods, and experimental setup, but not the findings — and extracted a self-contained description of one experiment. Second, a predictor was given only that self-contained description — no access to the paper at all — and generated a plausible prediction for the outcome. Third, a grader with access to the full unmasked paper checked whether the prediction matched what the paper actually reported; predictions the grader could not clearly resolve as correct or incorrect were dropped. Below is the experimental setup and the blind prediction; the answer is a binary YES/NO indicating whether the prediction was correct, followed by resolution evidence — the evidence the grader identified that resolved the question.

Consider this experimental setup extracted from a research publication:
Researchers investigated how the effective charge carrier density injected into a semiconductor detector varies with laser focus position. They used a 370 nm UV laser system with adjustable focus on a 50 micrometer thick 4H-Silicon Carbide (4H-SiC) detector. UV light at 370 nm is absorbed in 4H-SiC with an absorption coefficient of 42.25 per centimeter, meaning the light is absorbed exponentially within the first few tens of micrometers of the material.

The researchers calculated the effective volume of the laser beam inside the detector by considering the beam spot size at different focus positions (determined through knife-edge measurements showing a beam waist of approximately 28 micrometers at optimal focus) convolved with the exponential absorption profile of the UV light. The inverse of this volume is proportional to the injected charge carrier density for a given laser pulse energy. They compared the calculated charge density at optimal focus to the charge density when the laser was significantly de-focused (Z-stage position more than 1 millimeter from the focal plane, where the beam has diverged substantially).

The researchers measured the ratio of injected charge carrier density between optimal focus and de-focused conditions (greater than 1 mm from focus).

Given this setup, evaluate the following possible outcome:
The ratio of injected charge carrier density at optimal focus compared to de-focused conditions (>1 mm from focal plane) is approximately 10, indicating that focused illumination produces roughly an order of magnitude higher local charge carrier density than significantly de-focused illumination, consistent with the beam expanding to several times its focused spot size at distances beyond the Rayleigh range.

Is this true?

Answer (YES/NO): NO